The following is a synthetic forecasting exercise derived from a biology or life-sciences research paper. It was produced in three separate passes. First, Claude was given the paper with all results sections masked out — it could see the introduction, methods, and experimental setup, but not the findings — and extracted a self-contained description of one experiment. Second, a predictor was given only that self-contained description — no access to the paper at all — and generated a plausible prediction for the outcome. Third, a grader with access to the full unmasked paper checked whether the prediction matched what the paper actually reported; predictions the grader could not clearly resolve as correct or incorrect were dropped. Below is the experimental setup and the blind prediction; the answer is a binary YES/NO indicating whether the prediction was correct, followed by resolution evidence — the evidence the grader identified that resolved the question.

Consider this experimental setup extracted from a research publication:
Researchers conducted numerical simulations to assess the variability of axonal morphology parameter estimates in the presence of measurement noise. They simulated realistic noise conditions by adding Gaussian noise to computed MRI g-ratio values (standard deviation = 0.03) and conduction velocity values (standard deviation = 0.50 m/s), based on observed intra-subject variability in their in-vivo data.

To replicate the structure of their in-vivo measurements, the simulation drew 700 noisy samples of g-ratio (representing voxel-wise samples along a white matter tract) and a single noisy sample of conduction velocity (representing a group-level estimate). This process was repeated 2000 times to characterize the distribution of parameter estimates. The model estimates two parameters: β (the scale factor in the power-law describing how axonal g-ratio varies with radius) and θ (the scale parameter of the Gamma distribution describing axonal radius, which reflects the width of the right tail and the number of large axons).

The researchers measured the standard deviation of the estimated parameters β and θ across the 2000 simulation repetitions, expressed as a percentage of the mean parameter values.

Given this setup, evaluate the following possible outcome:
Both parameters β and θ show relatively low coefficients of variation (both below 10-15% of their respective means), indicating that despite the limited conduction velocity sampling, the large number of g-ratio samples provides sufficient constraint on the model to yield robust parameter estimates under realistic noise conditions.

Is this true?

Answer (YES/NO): NO